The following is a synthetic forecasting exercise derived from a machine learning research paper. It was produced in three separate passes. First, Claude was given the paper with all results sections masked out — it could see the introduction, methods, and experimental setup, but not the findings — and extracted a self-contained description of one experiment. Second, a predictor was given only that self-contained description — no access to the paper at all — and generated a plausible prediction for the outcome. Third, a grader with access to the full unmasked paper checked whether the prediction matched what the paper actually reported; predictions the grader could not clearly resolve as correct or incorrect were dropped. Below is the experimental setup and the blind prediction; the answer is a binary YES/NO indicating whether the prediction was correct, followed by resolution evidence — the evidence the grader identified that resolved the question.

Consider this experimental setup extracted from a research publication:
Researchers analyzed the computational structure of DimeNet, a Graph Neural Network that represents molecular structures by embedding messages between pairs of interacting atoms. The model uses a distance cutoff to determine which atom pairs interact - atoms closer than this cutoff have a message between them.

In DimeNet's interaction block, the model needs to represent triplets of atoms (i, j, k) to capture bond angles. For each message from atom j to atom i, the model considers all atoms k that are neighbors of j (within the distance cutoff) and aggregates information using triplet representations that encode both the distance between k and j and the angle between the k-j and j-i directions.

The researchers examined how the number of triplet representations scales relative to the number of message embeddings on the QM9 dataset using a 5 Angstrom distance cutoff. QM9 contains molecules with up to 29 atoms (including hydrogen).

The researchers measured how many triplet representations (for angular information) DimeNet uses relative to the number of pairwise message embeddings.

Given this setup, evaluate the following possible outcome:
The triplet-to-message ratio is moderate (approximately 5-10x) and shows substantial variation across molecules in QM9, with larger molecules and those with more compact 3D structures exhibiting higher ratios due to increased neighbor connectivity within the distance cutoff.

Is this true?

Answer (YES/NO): NO